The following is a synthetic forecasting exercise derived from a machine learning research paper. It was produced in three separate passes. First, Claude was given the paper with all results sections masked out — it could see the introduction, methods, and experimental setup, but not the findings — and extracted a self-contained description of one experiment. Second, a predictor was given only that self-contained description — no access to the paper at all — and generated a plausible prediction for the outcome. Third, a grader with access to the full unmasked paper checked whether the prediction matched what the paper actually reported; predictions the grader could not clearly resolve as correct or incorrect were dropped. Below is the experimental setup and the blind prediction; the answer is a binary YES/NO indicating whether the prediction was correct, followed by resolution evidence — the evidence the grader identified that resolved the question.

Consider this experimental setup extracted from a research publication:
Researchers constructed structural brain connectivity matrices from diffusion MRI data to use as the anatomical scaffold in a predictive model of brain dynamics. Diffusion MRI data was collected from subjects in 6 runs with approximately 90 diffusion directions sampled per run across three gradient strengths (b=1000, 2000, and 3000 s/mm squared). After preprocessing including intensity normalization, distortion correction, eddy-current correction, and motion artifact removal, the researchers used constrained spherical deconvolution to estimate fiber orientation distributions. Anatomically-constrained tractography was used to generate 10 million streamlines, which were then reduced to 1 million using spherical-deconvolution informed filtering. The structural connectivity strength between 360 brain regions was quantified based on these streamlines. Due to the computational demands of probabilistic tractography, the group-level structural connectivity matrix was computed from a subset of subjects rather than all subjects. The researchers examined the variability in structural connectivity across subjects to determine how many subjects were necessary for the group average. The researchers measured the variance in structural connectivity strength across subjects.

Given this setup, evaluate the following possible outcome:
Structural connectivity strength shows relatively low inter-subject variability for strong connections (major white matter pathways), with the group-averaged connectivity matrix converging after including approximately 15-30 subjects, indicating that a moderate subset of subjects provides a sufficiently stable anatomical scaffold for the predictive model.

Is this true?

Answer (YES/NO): NO